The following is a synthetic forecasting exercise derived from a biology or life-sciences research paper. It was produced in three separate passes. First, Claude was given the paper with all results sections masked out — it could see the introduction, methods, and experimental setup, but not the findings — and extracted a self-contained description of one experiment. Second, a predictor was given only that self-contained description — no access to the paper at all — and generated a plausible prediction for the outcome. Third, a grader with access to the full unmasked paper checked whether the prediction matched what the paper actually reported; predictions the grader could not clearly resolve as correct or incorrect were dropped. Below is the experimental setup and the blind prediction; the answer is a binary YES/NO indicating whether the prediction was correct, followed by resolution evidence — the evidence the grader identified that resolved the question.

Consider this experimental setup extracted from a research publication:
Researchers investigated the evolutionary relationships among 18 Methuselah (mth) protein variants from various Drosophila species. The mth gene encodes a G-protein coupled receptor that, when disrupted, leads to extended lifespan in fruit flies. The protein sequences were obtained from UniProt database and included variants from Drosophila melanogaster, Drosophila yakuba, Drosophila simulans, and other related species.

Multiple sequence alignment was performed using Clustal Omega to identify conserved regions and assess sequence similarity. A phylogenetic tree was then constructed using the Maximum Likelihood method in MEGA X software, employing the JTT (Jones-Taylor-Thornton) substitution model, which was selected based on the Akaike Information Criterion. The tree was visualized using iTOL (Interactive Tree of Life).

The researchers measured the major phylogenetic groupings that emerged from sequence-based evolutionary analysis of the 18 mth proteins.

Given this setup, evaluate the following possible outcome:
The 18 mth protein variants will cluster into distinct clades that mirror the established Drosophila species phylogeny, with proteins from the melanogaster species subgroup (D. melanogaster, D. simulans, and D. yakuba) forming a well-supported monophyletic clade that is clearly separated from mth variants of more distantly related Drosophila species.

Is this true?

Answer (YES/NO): NO